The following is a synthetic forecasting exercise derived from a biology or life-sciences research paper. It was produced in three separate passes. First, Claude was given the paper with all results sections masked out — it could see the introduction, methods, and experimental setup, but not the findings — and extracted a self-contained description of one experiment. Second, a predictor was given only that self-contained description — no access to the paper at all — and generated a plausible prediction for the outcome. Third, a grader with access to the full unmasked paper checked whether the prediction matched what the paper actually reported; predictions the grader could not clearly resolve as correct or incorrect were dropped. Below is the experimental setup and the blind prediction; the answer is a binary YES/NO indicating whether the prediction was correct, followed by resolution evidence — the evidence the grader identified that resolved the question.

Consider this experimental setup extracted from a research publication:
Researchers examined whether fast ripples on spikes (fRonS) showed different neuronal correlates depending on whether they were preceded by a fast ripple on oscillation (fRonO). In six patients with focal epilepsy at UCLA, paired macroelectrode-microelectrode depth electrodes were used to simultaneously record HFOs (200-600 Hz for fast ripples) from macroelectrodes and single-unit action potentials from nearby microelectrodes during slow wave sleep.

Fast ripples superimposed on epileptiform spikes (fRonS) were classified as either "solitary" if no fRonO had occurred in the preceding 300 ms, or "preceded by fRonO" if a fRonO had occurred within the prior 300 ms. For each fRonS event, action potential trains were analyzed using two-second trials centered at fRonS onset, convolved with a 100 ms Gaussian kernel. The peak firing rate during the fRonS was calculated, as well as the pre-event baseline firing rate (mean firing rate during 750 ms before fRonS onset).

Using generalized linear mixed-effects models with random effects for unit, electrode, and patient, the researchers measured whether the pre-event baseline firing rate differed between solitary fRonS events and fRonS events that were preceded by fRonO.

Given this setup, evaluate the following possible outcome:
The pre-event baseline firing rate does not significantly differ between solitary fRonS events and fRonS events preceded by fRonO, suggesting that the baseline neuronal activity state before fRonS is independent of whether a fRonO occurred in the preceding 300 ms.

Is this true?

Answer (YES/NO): NO